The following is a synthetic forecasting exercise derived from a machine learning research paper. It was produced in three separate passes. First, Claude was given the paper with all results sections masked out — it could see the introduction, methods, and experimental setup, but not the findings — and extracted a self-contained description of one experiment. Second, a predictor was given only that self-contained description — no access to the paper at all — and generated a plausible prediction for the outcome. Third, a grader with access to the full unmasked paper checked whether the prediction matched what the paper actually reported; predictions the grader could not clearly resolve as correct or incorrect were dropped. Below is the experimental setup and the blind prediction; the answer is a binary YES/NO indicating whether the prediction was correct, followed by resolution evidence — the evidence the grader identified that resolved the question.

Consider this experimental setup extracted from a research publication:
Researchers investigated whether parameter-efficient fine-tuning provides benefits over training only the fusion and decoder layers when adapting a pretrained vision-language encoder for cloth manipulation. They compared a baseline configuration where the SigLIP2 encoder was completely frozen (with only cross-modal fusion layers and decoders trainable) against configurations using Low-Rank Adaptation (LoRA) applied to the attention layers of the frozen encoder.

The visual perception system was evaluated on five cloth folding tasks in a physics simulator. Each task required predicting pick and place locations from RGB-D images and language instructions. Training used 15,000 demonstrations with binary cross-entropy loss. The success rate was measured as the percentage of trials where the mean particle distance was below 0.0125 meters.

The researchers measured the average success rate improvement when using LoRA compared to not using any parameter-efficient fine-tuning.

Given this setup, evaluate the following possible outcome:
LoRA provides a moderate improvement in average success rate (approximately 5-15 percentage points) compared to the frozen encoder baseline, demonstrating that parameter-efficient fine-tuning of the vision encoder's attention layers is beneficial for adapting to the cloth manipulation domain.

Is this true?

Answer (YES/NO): YES